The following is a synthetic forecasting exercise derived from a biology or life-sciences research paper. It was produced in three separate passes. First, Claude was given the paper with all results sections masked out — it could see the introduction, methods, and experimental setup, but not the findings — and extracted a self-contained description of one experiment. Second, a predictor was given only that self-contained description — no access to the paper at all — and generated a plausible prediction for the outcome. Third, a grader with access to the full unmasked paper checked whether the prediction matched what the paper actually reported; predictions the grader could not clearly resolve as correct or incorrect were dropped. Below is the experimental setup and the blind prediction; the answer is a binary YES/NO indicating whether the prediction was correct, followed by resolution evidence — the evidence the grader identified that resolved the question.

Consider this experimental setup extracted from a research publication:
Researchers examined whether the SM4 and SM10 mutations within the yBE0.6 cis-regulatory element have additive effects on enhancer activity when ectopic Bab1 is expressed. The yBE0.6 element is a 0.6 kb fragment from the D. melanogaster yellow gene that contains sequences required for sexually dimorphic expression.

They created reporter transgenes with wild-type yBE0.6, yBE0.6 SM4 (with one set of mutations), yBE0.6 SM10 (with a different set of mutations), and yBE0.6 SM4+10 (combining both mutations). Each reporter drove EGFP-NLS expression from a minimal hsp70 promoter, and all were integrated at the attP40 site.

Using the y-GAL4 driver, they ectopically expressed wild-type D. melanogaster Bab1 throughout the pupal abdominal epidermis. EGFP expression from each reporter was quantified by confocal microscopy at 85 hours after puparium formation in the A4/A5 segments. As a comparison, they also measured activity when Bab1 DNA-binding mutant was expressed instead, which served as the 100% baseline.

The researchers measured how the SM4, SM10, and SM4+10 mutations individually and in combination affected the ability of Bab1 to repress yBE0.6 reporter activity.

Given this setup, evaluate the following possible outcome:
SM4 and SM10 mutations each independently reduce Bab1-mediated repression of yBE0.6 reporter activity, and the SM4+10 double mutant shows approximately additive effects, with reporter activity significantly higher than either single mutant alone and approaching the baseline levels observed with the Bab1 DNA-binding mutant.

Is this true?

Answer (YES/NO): YES